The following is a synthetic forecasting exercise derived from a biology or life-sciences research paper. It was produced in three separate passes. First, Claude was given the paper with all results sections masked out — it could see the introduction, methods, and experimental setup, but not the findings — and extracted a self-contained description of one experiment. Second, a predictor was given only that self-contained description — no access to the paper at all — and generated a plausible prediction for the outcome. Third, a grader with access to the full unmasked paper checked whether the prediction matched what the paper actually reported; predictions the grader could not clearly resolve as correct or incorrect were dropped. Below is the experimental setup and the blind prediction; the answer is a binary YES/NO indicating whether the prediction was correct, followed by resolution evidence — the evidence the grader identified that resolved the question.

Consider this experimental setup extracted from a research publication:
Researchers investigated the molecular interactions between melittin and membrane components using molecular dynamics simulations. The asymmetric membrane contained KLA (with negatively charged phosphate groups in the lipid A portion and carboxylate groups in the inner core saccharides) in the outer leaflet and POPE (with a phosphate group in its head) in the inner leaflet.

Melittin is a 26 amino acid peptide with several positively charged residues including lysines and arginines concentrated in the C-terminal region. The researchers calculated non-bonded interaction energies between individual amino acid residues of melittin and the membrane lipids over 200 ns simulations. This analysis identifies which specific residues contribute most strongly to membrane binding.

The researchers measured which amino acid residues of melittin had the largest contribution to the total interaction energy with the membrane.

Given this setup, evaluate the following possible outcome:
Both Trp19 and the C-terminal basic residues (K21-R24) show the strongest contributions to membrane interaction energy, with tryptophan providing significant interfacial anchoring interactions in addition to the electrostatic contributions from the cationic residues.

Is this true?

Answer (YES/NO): NO